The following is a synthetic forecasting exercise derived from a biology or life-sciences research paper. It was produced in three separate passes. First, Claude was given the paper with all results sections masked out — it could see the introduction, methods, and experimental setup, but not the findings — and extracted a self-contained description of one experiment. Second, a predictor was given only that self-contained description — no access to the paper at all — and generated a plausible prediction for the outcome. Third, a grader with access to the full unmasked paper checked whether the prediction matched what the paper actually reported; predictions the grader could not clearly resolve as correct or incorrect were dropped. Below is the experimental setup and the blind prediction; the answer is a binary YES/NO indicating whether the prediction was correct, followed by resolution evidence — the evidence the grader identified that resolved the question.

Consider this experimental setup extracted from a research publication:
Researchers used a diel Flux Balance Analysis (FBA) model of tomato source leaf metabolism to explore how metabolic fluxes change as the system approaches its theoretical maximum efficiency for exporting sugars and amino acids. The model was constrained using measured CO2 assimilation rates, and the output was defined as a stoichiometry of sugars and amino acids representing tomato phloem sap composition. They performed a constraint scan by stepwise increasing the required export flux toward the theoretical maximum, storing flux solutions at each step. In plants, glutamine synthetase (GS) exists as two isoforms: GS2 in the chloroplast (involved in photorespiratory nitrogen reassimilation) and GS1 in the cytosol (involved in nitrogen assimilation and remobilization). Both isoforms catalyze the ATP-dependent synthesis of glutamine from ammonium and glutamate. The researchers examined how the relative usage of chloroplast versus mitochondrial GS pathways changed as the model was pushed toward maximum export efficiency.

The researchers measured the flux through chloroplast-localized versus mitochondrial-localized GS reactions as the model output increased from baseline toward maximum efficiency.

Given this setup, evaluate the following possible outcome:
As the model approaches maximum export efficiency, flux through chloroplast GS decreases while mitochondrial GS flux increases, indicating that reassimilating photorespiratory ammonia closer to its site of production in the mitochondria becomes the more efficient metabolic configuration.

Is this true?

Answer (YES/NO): YES